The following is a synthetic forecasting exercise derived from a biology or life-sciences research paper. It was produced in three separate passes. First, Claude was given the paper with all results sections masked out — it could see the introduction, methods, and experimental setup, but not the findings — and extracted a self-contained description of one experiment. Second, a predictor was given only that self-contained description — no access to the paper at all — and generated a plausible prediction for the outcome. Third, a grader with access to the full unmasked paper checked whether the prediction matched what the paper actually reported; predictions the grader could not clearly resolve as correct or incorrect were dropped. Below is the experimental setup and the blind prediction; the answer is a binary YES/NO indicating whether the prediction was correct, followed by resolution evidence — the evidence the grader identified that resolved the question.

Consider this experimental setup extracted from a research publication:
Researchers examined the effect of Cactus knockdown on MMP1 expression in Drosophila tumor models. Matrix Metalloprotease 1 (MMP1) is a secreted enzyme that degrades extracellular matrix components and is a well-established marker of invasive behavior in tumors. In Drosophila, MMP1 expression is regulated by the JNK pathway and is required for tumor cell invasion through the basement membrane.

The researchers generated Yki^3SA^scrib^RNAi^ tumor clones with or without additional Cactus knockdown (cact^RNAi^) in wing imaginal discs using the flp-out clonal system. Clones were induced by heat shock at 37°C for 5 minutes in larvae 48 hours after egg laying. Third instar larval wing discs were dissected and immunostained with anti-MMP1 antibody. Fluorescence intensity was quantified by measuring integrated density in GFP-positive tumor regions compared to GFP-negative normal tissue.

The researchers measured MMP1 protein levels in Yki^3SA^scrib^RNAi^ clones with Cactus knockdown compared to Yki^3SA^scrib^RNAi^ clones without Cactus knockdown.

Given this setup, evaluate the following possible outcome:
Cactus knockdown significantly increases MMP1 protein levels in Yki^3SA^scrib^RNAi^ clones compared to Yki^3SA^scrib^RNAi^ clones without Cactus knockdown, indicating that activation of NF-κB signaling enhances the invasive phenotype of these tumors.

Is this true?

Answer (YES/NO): NO